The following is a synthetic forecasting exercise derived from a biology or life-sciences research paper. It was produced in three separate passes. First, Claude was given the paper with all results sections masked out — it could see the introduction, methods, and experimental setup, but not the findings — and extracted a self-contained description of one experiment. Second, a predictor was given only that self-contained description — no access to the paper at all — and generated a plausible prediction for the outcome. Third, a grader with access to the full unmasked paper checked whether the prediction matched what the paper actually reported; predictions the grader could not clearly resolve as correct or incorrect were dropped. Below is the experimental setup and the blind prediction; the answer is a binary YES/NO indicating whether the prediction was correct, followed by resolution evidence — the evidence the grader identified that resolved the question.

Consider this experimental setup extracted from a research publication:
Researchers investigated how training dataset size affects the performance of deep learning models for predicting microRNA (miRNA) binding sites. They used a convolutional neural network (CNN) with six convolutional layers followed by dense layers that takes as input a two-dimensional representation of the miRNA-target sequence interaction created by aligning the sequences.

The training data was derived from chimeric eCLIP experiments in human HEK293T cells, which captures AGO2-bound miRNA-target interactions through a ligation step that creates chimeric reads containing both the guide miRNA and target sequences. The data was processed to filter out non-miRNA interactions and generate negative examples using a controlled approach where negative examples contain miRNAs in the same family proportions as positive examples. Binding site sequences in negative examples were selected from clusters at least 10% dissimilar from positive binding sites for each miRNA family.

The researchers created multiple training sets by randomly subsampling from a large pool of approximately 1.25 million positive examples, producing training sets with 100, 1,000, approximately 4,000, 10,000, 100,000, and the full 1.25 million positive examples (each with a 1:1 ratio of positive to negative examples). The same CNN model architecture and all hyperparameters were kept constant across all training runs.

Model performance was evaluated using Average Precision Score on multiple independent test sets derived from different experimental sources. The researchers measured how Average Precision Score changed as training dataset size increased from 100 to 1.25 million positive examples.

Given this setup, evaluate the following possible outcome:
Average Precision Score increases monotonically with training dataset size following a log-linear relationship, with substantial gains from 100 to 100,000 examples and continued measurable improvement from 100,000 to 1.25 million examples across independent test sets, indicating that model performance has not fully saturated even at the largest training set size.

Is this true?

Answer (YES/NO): NO